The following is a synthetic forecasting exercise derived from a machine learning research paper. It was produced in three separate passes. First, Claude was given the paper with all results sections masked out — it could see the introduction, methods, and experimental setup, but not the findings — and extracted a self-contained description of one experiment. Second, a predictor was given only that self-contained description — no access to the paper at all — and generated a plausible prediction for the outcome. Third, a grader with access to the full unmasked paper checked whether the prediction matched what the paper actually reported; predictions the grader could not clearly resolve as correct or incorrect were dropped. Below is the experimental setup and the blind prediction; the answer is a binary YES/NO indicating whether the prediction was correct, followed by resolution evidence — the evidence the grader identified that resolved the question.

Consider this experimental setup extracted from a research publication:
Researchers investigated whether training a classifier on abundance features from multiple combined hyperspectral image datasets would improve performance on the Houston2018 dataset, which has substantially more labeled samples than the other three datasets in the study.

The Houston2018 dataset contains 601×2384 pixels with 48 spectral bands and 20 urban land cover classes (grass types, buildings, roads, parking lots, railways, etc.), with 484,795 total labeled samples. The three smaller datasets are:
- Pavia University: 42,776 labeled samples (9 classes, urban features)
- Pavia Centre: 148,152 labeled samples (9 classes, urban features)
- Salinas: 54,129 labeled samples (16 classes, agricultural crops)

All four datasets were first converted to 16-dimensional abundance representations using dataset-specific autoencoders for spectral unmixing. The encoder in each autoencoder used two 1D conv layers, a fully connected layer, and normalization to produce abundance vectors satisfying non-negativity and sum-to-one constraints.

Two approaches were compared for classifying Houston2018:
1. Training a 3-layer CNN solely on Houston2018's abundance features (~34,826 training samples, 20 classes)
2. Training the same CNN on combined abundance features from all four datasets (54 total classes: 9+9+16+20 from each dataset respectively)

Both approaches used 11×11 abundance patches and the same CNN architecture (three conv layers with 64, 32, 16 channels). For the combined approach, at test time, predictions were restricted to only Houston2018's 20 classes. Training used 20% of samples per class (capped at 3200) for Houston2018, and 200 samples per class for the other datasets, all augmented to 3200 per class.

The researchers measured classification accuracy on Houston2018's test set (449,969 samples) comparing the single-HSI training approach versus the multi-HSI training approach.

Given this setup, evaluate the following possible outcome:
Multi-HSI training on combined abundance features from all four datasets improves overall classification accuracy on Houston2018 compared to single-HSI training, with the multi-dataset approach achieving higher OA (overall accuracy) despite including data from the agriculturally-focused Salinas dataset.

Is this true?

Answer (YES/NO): YES